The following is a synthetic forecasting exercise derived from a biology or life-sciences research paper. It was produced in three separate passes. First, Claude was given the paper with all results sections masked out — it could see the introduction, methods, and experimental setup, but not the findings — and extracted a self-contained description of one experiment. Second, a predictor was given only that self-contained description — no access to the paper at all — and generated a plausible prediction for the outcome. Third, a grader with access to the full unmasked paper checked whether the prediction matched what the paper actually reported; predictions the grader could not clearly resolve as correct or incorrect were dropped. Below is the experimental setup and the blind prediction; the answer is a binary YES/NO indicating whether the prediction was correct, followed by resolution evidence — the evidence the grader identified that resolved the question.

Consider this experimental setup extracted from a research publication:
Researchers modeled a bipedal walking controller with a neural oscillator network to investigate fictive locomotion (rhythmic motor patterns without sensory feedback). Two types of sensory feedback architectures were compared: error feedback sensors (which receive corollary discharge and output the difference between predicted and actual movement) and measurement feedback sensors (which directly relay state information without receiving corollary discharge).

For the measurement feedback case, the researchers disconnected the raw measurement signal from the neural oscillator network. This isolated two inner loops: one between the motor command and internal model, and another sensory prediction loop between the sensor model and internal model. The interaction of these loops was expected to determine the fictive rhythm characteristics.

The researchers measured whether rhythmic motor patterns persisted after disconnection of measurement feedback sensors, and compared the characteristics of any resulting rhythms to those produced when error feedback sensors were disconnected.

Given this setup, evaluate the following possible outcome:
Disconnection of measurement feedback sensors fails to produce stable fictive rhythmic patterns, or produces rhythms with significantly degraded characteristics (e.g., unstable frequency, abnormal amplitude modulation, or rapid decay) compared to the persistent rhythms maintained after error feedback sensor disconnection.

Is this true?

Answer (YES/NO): NO